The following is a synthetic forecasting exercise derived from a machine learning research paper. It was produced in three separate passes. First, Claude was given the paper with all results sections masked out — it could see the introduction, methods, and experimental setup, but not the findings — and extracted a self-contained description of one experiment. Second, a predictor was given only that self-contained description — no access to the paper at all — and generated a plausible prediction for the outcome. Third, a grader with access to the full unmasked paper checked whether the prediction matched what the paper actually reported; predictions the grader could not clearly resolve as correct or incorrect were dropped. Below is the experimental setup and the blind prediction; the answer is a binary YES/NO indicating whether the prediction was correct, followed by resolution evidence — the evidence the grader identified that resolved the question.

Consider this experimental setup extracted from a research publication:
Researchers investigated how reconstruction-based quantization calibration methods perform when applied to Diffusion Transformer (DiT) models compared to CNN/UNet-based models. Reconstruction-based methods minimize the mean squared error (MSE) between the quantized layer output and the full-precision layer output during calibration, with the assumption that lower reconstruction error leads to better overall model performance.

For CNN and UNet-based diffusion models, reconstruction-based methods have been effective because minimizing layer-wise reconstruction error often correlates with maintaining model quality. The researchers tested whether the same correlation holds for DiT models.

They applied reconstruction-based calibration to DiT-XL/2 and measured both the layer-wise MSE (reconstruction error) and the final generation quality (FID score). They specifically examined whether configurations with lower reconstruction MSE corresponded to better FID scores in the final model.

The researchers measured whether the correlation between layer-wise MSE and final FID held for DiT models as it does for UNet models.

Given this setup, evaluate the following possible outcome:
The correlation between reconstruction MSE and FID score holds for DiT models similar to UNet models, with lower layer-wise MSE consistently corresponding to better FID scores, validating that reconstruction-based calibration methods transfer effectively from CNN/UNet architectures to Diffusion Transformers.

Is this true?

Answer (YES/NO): NO